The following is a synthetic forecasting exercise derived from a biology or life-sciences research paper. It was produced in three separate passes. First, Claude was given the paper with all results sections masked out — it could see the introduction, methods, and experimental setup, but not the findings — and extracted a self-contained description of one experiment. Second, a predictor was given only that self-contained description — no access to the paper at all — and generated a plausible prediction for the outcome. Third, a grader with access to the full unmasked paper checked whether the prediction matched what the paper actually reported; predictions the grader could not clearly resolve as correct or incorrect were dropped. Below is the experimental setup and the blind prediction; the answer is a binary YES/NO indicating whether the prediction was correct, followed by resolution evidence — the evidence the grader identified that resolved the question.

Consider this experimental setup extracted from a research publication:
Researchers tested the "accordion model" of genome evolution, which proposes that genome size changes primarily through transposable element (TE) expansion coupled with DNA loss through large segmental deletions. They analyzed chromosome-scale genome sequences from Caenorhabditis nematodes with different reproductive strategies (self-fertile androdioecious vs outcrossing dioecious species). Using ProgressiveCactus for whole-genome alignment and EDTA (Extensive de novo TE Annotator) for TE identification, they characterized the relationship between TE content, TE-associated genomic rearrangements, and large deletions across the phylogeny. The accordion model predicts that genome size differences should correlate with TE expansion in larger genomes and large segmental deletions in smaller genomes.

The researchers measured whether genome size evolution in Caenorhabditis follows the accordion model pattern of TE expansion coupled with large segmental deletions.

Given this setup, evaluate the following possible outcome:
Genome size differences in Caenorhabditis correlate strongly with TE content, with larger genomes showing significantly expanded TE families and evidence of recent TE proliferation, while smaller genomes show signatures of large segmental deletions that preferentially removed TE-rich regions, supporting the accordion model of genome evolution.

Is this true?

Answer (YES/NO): NO